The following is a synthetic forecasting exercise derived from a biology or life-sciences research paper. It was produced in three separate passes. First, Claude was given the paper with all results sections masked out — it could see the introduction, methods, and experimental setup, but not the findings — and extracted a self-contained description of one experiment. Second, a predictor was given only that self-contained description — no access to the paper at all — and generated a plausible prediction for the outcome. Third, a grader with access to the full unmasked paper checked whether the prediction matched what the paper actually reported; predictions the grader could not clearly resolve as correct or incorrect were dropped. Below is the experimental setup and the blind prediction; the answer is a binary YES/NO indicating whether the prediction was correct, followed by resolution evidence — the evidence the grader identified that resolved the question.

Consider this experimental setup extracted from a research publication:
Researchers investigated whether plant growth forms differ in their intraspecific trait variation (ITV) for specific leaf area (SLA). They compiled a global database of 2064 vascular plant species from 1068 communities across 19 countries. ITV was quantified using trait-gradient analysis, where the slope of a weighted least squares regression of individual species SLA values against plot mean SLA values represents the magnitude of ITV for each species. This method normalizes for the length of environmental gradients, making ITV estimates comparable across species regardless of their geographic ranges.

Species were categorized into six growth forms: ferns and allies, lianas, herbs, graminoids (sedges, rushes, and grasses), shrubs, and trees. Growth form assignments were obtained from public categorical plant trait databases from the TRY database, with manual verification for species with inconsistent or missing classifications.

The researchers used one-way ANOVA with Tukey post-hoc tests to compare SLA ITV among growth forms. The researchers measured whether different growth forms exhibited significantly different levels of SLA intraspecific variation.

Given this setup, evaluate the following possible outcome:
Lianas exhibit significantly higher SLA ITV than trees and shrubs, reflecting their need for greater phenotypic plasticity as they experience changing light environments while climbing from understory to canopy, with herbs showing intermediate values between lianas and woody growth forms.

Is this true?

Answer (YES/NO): NO